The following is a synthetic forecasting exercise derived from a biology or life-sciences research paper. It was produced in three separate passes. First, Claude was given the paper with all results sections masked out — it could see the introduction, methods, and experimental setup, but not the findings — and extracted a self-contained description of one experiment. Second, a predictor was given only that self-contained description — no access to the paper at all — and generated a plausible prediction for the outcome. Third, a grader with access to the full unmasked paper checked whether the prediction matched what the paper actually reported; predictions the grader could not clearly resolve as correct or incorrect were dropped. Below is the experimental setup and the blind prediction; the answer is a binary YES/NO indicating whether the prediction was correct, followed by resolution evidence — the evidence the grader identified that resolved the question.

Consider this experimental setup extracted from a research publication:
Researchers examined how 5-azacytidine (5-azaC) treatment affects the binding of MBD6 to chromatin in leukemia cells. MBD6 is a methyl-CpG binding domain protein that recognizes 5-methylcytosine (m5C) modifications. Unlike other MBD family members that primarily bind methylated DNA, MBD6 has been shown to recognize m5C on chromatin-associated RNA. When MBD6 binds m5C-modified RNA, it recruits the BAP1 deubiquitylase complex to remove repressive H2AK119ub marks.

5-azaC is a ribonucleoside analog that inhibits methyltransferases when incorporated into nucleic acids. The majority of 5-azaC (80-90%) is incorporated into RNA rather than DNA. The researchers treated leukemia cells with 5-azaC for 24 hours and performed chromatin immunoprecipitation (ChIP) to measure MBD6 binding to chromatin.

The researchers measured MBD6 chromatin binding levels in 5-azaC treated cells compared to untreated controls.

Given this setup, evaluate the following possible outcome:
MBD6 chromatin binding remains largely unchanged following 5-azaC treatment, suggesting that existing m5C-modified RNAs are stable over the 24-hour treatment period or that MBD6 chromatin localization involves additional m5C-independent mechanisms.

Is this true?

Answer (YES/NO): NO